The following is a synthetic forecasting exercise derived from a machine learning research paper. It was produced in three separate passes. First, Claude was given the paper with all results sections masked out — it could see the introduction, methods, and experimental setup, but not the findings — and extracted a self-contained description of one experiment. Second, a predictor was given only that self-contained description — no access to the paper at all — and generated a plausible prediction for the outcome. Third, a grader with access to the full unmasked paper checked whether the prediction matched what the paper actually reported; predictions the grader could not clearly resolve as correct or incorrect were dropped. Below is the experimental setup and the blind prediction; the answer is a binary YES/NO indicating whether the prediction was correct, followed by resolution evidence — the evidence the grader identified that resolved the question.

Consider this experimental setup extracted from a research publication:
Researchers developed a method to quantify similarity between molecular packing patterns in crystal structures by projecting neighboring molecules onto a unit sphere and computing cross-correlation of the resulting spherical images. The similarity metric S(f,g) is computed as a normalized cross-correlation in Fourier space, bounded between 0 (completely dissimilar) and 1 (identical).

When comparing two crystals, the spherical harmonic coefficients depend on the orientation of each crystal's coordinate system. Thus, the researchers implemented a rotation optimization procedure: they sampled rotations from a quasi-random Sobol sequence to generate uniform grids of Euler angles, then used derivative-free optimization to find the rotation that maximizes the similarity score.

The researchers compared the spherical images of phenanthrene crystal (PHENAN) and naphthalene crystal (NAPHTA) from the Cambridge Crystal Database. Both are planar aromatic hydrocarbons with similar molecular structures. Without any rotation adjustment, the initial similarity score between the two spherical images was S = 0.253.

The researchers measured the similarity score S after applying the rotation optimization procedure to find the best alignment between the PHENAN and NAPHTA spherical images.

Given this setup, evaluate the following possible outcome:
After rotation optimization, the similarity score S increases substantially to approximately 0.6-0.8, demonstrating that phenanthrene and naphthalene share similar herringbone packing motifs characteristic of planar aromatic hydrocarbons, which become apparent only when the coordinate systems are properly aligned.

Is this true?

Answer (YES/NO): NO